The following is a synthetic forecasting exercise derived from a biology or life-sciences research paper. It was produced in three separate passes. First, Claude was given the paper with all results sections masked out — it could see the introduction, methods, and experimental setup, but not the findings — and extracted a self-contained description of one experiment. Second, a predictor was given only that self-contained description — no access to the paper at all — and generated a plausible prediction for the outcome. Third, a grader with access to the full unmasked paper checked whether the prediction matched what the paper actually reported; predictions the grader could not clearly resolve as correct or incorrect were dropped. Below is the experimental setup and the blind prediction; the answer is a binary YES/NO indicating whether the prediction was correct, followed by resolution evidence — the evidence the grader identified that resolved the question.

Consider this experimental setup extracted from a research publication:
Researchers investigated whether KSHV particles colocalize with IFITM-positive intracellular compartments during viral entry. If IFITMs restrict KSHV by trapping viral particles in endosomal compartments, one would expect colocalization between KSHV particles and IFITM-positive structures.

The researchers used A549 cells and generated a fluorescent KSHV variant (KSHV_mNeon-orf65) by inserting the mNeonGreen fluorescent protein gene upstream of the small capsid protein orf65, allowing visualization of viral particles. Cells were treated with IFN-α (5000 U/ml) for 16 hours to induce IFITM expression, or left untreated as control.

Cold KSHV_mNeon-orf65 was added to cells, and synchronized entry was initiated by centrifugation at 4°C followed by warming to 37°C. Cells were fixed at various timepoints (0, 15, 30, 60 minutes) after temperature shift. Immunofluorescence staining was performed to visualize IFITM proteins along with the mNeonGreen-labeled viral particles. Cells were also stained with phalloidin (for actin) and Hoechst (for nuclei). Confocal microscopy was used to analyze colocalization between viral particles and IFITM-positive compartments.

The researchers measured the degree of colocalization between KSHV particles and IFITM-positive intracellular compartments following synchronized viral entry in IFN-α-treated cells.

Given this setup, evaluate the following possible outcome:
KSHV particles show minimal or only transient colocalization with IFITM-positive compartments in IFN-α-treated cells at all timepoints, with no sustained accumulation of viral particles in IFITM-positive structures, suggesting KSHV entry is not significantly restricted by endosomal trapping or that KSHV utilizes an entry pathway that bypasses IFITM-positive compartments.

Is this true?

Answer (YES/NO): YES